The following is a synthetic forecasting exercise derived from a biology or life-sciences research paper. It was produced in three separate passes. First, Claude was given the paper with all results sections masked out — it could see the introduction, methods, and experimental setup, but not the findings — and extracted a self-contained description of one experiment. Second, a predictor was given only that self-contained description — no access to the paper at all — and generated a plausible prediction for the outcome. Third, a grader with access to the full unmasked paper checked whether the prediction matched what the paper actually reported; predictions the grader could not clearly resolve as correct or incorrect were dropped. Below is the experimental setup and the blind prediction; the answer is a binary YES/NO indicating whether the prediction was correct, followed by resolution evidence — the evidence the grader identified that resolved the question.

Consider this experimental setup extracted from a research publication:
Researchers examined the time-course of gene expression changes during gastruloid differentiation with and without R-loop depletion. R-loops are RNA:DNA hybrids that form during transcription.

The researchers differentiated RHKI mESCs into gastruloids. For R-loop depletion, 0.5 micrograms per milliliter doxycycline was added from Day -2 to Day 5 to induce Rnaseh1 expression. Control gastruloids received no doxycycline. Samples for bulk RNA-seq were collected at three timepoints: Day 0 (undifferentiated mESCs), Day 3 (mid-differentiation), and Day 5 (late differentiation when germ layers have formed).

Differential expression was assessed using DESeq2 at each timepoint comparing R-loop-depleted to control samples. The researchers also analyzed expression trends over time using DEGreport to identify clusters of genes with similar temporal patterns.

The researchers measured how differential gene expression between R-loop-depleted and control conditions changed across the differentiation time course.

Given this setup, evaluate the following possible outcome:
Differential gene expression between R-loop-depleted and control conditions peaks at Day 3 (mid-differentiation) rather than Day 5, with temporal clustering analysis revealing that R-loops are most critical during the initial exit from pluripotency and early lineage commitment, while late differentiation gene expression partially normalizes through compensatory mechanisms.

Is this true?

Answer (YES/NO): NO